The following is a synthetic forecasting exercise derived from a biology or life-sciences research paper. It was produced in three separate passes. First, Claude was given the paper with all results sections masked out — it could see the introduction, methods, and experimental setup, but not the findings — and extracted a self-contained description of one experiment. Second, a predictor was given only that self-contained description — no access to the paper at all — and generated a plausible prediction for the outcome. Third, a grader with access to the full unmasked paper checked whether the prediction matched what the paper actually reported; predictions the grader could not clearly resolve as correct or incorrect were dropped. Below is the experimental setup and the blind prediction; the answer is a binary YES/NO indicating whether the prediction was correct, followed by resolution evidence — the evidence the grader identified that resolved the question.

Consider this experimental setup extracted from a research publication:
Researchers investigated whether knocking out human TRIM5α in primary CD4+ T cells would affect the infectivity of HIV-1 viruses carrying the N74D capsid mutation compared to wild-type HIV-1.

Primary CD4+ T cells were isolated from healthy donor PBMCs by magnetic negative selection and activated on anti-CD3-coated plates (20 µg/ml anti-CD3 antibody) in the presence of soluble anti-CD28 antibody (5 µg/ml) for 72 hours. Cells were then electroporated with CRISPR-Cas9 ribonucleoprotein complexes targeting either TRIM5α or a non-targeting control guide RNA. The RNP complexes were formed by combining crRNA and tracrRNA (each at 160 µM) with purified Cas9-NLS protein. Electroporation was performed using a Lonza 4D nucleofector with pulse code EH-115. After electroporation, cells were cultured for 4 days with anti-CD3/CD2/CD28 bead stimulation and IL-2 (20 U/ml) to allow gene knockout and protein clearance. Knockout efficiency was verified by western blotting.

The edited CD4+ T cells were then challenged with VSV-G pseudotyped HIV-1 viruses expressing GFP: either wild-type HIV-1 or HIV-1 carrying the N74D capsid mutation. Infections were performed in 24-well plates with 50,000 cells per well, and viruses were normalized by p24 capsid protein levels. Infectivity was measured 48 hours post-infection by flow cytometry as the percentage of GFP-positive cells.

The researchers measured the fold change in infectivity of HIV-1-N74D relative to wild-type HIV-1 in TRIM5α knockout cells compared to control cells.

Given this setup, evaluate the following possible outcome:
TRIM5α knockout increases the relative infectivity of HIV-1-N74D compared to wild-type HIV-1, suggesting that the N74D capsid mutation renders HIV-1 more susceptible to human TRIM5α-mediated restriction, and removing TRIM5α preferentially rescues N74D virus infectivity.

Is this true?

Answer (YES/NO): YES